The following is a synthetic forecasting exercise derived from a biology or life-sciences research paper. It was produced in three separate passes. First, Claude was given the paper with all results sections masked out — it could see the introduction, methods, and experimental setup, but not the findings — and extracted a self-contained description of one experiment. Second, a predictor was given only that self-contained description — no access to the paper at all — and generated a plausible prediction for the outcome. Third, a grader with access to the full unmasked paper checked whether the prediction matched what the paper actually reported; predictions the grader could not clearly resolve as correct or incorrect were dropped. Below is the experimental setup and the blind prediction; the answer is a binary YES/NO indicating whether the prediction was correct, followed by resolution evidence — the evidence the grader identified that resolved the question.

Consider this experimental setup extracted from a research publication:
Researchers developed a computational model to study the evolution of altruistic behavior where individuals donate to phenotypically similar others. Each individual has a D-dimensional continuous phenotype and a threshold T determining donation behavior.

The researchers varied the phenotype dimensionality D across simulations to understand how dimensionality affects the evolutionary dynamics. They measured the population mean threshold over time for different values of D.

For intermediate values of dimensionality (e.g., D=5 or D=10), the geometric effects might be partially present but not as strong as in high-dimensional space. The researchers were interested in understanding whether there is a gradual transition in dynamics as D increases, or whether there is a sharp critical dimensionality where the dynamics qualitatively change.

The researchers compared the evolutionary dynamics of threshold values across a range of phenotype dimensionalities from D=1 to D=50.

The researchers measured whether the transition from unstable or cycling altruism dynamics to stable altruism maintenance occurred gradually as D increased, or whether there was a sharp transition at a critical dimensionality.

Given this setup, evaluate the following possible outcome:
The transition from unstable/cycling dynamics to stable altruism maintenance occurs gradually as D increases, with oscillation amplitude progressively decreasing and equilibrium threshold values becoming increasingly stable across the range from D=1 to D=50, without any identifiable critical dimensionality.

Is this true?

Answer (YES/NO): NO